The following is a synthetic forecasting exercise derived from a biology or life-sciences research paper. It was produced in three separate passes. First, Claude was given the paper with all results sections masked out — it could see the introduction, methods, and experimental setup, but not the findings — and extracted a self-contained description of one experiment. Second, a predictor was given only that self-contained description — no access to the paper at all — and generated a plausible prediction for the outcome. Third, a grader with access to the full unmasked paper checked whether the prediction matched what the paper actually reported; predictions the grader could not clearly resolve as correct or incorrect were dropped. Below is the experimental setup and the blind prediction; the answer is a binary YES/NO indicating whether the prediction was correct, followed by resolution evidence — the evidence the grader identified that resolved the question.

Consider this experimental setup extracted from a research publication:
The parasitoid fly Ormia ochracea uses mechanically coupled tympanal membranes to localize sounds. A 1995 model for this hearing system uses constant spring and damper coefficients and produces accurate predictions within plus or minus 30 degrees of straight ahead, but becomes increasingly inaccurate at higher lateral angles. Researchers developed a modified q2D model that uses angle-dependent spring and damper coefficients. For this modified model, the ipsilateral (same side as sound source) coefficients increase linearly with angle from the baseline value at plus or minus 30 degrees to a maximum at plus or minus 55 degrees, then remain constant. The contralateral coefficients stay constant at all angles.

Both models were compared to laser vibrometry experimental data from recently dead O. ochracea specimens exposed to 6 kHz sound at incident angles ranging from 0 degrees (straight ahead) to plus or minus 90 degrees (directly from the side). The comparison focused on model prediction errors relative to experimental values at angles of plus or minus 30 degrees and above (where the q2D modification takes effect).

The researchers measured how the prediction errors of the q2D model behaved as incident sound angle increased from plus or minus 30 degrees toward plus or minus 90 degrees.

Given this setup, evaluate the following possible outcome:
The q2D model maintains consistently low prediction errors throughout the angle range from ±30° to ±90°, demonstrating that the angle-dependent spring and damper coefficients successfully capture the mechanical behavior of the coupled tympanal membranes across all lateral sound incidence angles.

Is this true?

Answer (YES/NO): NO